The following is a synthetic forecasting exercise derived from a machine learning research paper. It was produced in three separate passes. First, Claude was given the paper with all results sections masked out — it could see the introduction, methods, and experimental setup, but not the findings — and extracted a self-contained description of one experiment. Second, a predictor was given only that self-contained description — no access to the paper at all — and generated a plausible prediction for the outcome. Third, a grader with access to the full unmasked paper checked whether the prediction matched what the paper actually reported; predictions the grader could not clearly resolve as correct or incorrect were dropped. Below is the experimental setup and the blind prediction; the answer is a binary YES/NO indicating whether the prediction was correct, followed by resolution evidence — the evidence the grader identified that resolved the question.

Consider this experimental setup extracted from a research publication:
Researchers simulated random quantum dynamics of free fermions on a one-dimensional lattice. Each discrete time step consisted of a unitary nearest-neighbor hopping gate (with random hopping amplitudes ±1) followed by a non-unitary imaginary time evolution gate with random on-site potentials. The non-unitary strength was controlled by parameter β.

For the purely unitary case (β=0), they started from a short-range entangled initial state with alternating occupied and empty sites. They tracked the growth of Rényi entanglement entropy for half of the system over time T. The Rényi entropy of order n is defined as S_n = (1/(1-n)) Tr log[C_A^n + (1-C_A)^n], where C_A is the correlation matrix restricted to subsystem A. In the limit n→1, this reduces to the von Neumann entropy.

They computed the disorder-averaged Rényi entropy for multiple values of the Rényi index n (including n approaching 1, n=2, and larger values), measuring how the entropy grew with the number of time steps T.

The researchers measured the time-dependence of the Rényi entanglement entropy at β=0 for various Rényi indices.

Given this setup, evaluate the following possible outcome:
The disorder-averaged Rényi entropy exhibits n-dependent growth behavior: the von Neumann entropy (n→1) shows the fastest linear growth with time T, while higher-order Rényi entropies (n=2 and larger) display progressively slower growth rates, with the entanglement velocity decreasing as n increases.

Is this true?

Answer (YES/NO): NO